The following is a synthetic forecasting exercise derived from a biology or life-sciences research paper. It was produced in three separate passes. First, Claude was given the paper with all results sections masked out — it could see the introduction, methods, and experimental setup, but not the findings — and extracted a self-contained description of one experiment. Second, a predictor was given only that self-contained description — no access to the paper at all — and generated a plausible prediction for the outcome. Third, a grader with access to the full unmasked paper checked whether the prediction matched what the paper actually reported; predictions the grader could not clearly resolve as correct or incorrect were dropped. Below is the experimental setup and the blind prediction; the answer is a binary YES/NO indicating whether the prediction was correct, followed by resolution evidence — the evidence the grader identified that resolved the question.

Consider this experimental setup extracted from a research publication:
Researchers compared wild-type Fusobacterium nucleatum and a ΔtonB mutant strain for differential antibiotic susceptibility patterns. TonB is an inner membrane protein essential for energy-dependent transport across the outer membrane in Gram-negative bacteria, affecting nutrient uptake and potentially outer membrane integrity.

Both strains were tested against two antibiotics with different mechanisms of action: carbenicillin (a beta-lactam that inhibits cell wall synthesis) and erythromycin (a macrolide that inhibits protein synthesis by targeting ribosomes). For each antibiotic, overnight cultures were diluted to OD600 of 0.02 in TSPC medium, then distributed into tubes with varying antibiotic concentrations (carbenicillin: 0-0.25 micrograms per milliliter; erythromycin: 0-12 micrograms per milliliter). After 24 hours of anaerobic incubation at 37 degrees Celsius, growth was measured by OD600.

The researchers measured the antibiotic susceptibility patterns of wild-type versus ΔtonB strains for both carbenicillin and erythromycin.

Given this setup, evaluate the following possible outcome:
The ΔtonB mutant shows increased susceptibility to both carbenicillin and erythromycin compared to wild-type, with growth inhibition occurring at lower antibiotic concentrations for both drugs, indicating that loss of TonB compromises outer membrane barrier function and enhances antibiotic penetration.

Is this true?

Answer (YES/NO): NO